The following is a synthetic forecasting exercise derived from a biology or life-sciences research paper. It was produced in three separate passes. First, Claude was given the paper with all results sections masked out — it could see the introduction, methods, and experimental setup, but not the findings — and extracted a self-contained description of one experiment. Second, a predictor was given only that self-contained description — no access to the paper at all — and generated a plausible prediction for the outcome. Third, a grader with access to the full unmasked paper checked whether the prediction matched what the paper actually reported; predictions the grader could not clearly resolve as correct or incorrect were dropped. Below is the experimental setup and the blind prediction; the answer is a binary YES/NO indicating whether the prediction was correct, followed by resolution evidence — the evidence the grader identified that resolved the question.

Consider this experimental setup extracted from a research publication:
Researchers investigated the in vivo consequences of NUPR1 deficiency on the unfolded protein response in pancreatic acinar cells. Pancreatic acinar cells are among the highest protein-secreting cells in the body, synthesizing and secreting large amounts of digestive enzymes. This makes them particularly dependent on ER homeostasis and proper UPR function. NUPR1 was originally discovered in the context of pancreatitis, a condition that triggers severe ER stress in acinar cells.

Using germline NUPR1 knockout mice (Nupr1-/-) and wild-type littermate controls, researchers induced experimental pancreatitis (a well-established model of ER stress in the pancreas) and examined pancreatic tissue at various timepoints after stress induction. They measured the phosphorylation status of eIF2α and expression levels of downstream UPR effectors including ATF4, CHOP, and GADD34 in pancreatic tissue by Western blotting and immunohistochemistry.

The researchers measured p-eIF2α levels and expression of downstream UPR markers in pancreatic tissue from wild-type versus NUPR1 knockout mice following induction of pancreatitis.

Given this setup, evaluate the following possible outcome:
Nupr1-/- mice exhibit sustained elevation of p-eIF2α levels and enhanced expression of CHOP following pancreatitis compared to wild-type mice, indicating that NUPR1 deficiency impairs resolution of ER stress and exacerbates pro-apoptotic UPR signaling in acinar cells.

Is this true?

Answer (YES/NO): NO